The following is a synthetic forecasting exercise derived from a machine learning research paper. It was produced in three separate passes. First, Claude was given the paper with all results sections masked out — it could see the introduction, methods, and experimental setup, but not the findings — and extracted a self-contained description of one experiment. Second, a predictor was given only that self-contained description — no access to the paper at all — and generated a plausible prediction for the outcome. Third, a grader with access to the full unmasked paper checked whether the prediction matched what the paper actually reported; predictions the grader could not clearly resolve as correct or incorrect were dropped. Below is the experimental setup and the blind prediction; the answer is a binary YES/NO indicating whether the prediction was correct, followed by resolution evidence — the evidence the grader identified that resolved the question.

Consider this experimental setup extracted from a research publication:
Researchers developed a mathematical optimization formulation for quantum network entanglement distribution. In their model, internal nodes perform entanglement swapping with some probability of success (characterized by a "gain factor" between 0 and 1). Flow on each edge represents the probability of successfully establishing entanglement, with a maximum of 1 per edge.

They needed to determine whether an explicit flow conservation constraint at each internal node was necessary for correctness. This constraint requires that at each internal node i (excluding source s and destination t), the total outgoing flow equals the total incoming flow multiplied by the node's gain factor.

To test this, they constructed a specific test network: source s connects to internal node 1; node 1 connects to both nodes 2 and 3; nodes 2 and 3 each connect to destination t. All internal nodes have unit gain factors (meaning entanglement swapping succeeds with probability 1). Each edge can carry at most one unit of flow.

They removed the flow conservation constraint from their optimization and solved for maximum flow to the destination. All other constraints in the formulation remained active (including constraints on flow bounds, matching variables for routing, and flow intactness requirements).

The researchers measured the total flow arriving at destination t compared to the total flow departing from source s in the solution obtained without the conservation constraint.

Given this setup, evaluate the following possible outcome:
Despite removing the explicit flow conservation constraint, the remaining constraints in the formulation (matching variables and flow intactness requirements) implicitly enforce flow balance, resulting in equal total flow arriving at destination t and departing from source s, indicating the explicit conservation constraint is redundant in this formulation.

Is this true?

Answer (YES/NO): NO